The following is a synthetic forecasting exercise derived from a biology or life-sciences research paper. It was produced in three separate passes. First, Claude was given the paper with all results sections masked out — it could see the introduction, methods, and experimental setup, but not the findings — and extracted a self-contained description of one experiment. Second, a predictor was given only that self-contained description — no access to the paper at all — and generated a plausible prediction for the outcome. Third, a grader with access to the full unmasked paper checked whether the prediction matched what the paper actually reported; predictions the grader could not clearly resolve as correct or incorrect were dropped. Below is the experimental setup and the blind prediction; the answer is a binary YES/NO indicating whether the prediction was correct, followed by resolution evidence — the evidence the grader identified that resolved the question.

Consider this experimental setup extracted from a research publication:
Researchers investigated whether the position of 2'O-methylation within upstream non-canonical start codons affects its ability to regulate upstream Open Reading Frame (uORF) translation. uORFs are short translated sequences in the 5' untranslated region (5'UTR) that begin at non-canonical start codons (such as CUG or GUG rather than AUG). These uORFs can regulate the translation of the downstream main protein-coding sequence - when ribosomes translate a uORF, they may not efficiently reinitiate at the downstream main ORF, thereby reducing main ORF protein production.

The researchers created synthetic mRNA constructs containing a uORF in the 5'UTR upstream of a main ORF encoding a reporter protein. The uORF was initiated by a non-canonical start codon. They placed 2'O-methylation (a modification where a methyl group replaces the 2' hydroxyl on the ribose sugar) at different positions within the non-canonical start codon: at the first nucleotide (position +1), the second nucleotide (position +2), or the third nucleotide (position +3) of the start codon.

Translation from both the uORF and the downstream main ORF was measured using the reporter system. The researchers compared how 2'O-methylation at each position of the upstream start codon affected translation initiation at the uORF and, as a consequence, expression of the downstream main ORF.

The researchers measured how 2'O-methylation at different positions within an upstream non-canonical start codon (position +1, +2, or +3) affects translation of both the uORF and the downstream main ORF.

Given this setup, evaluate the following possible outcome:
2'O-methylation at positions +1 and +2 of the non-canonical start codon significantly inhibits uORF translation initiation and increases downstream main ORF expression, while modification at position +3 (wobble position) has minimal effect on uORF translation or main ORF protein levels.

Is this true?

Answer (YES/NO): NO